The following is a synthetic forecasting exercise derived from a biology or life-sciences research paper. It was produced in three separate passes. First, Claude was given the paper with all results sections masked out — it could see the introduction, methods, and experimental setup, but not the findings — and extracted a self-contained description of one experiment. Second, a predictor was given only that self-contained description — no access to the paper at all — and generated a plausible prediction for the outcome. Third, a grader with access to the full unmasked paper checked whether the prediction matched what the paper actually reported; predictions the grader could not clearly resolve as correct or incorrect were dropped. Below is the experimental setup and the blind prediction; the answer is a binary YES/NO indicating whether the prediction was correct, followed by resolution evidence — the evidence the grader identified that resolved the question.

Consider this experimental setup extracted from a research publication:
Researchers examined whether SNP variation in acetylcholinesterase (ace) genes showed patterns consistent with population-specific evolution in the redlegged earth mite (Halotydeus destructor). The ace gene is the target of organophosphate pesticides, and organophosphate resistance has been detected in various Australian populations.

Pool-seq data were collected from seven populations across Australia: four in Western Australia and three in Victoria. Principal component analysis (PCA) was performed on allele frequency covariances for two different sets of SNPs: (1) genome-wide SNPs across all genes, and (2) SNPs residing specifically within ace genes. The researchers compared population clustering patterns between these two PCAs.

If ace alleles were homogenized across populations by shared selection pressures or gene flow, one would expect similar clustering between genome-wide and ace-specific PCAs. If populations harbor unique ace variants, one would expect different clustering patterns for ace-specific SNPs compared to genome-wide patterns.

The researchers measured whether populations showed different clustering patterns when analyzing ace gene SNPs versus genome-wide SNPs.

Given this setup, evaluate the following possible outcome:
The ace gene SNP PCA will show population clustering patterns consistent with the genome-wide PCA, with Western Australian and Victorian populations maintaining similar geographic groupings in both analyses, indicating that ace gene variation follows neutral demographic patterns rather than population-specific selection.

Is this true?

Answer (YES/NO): NO